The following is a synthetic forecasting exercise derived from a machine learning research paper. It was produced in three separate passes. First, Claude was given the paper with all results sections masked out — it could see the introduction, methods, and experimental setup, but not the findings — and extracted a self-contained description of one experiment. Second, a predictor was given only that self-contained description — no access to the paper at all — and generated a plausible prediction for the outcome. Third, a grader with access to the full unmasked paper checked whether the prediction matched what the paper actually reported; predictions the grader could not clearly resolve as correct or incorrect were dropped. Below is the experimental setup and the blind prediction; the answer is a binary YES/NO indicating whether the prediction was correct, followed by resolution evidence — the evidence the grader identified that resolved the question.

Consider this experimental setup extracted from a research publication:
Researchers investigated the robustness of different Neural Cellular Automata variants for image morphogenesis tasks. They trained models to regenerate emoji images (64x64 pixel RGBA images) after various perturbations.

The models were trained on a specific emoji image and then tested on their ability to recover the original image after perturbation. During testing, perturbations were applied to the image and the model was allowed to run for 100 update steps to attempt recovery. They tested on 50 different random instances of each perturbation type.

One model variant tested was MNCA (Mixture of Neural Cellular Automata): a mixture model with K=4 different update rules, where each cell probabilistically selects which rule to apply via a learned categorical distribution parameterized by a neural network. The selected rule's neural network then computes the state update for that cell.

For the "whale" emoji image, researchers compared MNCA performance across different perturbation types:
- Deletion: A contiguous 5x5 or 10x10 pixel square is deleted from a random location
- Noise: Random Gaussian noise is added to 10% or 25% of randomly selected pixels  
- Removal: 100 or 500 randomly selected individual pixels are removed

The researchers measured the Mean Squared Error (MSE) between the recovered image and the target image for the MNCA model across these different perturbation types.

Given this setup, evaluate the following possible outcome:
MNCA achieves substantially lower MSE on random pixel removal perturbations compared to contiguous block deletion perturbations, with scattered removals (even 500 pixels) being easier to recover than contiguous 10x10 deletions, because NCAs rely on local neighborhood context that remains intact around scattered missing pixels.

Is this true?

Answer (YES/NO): NO